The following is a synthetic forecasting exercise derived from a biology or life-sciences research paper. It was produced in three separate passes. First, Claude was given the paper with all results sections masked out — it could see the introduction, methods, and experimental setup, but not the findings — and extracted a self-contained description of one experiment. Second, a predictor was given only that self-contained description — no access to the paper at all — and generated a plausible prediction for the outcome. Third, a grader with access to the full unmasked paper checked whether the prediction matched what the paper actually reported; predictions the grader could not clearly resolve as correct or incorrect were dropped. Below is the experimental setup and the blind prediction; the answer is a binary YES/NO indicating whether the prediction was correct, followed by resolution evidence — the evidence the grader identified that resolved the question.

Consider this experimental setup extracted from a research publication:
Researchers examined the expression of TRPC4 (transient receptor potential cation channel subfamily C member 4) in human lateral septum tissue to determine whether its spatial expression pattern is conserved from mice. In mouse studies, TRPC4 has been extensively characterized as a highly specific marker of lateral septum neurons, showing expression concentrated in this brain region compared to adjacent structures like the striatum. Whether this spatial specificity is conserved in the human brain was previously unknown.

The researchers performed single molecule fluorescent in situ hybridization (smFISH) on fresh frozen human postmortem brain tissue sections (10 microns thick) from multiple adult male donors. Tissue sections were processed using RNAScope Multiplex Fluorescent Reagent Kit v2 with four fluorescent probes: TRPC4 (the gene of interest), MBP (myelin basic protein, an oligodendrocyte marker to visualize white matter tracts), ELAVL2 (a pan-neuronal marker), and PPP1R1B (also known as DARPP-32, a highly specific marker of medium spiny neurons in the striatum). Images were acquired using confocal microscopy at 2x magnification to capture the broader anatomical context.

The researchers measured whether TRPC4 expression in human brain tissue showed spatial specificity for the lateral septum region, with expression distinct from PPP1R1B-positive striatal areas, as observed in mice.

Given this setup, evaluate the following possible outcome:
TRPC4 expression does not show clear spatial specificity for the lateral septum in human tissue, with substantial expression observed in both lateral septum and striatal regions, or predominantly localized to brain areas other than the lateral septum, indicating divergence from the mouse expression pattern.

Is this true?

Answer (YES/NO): NO